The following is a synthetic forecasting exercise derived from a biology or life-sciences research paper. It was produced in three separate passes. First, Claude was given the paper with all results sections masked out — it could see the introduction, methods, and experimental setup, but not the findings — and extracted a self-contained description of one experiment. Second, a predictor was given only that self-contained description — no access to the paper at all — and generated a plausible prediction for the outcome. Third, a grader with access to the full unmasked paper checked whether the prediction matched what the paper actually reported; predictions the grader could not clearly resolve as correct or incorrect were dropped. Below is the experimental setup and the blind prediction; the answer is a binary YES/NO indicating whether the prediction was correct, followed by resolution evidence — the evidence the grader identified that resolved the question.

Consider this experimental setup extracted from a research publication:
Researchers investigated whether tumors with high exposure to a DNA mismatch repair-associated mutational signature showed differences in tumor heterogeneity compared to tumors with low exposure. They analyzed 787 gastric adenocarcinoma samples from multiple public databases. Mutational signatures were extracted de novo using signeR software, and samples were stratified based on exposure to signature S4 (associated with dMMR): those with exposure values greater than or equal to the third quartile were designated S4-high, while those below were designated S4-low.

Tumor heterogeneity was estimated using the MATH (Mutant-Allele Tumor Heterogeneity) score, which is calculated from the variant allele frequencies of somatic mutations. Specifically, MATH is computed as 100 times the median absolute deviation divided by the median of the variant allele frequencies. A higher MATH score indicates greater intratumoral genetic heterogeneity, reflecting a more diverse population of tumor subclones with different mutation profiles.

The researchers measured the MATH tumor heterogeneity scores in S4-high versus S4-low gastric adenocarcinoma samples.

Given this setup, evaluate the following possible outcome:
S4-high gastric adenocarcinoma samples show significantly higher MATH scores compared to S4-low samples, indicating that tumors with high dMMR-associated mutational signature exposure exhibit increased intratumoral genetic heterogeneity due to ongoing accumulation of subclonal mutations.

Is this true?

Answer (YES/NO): NO